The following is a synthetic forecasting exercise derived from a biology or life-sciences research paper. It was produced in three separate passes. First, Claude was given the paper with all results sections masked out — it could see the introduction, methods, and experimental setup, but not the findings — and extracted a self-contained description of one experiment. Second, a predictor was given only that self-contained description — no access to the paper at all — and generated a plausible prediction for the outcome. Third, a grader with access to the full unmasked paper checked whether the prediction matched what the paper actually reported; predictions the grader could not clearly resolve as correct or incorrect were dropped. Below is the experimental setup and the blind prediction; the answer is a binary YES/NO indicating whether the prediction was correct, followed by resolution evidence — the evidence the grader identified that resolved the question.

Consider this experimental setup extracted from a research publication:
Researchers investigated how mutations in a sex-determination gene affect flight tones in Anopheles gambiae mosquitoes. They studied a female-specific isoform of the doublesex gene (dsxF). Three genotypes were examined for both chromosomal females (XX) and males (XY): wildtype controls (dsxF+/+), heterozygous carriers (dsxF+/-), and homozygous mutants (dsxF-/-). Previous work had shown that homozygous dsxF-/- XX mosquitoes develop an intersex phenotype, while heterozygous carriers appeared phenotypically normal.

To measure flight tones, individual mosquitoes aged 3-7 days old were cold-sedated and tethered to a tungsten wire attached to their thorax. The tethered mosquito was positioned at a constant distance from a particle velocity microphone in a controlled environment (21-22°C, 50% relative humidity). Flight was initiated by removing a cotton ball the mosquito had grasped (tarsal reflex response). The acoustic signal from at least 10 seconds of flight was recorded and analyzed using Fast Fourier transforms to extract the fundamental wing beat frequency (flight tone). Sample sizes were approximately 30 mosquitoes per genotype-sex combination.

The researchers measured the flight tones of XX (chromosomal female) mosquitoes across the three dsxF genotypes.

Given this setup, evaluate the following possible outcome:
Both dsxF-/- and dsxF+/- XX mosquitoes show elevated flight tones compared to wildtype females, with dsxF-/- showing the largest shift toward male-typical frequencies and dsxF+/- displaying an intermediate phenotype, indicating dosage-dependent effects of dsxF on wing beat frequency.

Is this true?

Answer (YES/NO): YES